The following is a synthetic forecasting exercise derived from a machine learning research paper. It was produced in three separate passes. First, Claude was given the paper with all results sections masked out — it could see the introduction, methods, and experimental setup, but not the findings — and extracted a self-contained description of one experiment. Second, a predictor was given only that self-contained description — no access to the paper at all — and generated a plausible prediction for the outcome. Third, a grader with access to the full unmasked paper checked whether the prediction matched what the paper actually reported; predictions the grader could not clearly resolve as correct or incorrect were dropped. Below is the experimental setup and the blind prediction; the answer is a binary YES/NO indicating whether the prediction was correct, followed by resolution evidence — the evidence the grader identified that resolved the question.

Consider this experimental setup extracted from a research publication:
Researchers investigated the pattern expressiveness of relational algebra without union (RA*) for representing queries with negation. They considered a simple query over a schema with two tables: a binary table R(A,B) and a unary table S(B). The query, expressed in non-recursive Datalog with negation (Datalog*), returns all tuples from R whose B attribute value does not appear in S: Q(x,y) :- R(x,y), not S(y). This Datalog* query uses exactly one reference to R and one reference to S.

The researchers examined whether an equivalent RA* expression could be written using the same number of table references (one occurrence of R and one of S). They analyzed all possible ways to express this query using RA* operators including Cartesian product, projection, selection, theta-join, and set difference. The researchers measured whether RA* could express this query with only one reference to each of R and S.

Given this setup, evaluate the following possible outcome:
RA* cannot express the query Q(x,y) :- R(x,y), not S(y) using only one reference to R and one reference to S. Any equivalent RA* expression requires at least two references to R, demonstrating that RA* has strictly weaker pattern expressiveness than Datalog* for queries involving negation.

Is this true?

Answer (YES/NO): YES